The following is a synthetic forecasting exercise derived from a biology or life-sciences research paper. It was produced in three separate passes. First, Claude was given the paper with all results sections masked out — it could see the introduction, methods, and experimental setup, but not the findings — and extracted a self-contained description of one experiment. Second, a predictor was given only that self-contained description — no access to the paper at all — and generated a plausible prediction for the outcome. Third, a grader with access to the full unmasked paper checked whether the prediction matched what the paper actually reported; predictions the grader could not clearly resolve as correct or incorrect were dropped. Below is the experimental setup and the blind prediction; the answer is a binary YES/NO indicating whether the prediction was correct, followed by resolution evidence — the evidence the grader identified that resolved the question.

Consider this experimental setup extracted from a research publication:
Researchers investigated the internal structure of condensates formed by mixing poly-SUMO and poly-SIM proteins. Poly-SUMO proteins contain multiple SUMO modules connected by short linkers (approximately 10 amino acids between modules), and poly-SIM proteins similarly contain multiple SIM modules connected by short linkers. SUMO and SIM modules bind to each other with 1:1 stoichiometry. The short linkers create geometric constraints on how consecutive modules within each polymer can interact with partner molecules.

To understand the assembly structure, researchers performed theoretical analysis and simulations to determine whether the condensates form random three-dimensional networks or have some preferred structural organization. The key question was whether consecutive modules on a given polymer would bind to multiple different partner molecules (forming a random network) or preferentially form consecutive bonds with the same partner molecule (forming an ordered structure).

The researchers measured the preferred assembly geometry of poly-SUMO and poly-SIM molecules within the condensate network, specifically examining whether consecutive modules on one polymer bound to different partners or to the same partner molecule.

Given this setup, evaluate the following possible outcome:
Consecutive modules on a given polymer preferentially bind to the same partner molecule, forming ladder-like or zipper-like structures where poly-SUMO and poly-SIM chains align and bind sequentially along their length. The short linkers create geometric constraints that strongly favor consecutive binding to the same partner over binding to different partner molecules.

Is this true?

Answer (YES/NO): YES